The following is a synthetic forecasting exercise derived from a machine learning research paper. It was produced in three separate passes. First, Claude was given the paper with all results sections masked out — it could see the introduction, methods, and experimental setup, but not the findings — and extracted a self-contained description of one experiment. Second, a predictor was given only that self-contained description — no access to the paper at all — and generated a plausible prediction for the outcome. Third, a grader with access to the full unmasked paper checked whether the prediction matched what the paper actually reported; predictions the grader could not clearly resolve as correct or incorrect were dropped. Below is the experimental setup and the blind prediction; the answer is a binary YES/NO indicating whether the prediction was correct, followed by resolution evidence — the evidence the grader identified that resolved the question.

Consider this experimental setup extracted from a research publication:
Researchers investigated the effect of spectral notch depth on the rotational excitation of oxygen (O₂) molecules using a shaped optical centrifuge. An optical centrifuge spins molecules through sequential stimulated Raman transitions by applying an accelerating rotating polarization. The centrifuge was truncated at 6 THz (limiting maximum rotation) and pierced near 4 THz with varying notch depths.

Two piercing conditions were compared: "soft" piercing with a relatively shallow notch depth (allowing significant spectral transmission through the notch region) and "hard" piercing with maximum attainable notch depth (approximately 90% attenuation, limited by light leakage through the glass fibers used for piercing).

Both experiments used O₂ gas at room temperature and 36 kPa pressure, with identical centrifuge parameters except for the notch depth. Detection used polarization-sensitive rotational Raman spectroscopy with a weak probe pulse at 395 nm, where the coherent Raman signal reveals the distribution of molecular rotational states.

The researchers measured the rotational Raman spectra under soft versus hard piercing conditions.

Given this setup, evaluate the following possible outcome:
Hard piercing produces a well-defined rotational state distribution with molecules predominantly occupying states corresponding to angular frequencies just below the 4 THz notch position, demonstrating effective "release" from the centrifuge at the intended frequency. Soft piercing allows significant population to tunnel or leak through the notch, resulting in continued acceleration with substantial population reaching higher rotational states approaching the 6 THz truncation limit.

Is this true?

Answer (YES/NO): YES